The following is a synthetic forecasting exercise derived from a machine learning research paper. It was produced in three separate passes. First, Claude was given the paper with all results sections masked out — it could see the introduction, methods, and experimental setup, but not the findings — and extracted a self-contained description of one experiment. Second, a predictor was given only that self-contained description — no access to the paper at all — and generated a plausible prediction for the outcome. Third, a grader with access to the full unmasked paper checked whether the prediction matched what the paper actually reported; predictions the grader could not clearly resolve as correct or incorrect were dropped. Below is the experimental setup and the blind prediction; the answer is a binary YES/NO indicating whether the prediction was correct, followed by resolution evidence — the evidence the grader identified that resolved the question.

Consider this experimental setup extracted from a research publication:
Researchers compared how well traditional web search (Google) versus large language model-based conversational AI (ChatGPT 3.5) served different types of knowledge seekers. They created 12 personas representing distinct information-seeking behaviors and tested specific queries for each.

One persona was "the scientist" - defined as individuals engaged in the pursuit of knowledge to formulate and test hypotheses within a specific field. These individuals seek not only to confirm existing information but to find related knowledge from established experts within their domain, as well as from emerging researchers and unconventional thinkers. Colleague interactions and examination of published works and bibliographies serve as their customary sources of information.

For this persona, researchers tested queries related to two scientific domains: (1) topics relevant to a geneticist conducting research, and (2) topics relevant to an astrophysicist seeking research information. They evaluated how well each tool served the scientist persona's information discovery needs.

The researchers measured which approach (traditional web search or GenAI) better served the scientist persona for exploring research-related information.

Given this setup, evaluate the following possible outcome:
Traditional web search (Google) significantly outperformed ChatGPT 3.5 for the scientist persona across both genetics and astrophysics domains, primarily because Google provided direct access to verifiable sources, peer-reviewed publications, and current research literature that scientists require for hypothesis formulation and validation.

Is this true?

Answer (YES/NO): NO